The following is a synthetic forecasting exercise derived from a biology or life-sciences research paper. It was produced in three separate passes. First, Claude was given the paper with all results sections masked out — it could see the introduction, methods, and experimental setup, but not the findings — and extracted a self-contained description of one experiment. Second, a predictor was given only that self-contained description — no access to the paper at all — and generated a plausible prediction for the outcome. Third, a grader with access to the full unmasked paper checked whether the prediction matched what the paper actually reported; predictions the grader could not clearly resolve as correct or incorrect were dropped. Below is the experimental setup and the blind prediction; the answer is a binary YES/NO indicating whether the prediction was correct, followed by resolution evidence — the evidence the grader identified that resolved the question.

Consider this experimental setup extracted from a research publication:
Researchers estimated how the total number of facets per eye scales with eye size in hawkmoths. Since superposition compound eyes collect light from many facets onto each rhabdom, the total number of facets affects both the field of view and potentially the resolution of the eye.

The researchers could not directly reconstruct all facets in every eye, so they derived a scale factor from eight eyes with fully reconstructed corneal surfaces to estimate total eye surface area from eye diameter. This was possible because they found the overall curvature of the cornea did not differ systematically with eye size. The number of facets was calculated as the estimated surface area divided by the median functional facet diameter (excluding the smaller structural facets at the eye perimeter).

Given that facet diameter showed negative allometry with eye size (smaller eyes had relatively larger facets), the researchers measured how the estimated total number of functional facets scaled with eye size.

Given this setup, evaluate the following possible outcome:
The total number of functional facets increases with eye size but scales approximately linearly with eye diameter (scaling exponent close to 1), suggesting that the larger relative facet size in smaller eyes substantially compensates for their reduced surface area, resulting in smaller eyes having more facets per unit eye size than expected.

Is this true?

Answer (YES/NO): NO